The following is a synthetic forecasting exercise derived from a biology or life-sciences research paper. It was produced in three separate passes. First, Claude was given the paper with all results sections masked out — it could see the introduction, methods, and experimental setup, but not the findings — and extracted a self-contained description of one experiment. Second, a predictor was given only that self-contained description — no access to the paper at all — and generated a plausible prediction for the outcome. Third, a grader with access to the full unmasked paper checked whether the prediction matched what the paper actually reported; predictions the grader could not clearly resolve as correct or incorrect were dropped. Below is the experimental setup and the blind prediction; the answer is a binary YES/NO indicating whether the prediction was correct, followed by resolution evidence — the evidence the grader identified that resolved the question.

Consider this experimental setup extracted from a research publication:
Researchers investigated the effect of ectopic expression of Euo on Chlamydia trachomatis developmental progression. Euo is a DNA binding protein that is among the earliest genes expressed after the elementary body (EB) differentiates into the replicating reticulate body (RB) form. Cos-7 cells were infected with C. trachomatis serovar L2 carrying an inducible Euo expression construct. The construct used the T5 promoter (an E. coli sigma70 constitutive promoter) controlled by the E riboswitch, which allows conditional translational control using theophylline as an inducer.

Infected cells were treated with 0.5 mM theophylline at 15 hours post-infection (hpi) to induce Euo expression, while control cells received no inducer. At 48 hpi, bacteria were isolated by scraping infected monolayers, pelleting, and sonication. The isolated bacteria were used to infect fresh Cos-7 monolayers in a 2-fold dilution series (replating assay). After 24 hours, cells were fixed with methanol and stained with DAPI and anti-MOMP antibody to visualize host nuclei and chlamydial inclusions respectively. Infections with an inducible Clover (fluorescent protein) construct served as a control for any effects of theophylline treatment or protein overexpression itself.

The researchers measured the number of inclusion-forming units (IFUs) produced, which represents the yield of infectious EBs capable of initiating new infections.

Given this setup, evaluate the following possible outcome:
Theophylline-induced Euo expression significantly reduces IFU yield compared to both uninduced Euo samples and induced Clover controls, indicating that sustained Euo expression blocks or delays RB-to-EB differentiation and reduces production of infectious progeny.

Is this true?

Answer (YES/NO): YES